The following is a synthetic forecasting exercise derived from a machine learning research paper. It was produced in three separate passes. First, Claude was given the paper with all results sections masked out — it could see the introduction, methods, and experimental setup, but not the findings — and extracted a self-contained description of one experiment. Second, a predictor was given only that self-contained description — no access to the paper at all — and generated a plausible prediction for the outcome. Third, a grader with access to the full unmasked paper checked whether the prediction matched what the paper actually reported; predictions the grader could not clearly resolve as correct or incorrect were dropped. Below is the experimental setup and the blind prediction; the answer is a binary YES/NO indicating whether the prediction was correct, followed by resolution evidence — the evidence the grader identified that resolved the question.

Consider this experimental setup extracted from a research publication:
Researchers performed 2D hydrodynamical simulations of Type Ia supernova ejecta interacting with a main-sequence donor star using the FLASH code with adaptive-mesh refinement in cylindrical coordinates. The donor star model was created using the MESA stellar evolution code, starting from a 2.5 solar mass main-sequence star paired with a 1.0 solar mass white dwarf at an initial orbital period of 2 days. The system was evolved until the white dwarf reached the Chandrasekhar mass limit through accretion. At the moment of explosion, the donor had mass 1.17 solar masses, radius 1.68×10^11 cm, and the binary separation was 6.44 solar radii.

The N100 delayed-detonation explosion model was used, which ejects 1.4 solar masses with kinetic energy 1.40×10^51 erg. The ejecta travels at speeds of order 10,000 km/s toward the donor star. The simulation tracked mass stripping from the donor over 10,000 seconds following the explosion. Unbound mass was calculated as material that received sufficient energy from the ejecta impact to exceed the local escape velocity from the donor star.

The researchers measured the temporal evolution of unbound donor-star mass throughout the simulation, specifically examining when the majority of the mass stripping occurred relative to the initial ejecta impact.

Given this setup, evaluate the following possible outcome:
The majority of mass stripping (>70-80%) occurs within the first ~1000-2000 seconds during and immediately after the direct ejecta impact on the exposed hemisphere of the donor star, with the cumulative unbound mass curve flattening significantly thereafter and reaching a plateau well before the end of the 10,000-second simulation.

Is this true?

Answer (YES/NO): YES